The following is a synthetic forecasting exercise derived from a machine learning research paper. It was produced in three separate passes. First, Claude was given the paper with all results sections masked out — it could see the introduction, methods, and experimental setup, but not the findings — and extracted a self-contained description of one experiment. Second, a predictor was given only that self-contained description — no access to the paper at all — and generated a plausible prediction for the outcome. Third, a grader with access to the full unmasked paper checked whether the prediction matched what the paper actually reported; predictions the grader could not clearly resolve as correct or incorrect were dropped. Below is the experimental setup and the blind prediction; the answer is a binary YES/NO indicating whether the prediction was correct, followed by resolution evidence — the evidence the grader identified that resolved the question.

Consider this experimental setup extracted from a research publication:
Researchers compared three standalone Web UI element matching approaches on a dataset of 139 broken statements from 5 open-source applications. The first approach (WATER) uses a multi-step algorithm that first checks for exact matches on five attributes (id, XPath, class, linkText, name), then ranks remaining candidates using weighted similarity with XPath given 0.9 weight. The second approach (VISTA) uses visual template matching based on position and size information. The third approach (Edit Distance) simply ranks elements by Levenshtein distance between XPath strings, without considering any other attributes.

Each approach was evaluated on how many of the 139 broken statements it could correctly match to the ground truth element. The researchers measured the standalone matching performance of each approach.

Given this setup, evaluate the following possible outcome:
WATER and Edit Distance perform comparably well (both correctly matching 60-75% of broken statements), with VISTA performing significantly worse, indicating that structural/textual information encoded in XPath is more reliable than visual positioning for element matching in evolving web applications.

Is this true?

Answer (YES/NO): NO